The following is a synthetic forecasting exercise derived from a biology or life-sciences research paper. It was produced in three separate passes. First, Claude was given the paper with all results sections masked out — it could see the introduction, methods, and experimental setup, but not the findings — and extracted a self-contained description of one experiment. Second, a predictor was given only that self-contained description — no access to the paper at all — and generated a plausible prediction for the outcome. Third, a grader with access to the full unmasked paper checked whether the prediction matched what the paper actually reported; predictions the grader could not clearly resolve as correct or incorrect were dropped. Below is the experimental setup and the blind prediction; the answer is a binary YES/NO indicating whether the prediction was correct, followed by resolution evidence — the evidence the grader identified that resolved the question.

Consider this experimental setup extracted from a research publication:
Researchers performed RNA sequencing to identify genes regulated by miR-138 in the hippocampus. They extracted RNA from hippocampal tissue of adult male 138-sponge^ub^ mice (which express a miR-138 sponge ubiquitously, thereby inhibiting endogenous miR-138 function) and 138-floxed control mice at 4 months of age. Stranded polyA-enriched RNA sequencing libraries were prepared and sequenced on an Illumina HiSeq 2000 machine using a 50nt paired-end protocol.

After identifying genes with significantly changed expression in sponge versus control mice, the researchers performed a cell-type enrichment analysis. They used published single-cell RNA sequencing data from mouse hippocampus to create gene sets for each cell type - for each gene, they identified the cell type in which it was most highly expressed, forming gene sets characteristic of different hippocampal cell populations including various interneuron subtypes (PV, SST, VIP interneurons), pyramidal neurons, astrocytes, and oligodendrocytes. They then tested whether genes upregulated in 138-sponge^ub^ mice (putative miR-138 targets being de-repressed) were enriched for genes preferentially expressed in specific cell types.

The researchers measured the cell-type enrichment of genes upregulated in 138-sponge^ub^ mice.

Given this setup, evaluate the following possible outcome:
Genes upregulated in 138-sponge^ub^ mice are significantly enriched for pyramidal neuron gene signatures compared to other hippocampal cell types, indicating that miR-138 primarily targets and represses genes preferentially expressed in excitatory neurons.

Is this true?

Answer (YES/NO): NO